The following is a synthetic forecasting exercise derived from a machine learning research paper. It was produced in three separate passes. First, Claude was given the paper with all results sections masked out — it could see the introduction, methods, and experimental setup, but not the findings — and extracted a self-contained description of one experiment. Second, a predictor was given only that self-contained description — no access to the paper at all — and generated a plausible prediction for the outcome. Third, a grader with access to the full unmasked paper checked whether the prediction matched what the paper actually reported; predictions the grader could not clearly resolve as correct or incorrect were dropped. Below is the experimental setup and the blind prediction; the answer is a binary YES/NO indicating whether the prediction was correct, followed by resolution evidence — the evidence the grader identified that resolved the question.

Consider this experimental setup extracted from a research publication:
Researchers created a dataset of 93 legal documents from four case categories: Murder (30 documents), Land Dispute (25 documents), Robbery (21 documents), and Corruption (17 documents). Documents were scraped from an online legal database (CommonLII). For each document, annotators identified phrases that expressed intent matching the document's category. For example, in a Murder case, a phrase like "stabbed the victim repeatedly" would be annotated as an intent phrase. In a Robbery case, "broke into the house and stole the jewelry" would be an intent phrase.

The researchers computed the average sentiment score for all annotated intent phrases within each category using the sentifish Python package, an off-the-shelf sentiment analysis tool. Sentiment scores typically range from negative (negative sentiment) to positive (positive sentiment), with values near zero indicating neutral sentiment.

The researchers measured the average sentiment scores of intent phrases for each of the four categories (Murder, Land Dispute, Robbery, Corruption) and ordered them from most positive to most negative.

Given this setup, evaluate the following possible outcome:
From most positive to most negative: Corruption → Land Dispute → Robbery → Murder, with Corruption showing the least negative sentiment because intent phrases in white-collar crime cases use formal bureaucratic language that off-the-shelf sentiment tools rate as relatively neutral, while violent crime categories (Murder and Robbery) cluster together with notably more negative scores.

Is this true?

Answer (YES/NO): NO